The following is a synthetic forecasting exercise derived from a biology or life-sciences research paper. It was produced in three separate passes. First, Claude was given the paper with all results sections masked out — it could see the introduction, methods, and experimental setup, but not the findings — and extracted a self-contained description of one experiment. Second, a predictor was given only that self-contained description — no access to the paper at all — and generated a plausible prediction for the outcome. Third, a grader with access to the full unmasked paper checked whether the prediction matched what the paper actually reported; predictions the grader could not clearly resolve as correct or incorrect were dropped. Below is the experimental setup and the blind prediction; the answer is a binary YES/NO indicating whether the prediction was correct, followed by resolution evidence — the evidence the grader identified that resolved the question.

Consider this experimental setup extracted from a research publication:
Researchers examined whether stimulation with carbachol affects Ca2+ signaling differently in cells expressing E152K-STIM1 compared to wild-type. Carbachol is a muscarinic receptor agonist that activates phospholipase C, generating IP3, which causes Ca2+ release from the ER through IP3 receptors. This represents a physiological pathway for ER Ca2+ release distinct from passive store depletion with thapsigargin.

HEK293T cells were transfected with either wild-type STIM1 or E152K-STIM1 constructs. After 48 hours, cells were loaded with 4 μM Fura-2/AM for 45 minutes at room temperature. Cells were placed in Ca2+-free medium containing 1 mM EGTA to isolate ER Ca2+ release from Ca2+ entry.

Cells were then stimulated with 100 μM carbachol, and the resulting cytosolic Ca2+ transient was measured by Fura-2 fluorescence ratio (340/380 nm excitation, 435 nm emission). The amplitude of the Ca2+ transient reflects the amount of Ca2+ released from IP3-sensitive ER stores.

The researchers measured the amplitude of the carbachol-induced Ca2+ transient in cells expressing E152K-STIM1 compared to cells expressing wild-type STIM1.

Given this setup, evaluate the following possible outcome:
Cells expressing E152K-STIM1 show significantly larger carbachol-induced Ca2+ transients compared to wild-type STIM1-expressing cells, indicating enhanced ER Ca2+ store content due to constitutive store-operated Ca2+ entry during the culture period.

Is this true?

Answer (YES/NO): NO